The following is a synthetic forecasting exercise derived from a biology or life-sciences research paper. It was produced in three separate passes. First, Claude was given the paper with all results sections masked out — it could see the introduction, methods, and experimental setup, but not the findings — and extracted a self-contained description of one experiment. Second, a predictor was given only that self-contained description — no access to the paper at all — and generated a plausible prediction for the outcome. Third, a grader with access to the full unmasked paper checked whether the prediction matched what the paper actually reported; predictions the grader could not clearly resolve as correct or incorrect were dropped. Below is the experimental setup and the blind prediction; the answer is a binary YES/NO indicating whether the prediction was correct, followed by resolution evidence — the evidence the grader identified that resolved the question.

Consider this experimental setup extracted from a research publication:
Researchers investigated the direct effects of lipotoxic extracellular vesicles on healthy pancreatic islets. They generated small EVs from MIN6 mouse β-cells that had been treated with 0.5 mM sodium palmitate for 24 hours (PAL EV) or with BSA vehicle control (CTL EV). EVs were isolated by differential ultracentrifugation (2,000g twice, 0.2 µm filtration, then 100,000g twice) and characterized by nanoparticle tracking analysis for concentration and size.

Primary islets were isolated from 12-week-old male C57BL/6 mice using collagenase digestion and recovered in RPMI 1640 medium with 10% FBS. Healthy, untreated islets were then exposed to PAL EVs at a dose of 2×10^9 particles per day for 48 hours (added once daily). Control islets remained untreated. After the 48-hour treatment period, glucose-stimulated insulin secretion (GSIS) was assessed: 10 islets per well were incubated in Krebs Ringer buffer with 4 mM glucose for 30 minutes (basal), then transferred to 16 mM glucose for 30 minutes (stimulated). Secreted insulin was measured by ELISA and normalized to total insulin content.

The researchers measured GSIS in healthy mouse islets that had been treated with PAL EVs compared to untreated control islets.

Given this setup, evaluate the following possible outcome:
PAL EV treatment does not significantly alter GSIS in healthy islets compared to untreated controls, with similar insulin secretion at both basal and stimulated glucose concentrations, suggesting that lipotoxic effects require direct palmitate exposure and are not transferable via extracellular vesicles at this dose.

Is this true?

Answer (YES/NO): NO